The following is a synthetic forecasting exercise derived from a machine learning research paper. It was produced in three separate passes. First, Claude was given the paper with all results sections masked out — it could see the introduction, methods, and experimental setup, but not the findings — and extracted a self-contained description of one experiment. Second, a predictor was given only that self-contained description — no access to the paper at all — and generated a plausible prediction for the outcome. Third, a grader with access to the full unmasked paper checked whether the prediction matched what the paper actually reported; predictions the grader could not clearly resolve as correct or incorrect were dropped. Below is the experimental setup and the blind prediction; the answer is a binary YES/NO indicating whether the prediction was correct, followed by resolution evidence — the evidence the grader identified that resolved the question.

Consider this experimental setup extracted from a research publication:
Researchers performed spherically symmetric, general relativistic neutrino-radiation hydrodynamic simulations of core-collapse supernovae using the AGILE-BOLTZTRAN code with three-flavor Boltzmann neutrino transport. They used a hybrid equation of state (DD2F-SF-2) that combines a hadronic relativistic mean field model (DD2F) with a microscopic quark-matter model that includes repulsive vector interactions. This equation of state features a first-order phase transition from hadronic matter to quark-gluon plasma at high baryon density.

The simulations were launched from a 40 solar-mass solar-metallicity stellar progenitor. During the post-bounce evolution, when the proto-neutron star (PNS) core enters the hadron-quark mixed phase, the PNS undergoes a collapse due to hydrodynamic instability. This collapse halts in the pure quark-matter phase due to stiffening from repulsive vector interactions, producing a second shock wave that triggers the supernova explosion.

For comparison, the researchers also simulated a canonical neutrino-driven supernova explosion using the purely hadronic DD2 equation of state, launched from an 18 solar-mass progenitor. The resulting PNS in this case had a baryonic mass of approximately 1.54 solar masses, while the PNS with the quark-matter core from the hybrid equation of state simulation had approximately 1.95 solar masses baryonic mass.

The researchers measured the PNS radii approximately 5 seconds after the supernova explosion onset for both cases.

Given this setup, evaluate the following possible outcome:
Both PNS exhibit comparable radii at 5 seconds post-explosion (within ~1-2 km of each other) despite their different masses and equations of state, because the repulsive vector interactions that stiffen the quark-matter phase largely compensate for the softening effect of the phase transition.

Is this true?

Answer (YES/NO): NO